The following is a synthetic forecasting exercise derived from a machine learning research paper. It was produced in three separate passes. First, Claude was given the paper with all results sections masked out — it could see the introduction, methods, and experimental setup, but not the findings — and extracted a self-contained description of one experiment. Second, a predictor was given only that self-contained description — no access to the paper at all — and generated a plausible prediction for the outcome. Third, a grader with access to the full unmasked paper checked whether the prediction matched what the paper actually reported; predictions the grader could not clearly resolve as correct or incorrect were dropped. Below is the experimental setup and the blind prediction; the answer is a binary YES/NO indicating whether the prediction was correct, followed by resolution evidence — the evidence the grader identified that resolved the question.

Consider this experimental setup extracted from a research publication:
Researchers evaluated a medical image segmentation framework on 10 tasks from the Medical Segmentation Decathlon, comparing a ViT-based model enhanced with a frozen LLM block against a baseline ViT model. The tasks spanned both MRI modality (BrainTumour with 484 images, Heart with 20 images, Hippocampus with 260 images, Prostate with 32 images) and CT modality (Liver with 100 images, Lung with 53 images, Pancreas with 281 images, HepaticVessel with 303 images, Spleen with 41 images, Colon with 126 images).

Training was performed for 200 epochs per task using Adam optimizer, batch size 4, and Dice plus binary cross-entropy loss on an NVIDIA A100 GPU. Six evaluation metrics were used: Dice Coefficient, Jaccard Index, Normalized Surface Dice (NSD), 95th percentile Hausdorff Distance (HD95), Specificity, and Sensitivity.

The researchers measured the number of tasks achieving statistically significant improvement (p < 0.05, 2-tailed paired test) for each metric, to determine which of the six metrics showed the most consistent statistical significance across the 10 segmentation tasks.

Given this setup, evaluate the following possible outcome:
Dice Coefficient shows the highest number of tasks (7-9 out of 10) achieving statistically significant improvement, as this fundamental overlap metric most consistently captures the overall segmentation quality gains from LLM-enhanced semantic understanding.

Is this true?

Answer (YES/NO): NO